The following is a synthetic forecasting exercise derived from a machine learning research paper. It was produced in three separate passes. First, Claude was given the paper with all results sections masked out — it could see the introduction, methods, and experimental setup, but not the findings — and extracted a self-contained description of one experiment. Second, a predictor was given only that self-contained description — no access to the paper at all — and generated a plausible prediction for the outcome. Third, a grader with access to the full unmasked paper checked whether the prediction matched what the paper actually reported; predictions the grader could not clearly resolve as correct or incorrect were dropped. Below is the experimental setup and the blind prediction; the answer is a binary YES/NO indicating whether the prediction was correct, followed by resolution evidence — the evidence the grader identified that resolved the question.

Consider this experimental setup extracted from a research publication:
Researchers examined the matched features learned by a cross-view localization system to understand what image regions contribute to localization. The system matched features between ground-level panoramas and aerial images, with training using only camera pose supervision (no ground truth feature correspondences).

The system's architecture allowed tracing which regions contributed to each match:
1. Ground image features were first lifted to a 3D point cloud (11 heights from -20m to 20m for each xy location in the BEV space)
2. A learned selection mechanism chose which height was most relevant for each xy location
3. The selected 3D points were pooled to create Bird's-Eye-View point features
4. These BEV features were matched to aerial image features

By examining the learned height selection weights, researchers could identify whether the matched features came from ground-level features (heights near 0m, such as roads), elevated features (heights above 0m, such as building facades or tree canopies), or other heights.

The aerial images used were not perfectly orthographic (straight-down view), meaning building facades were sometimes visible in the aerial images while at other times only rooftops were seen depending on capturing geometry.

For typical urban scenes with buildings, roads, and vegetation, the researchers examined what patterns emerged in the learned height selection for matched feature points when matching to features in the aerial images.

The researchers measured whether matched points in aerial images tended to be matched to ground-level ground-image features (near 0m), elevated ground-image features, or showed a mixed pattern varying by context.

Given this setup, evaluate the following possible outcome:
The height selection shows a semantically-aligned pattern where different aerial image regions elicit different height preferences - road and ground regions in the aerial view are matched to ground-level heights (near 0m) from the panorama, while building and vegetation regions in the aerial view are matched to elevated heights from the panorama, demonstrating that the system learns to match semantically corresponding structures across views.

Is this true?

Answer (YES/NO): YES